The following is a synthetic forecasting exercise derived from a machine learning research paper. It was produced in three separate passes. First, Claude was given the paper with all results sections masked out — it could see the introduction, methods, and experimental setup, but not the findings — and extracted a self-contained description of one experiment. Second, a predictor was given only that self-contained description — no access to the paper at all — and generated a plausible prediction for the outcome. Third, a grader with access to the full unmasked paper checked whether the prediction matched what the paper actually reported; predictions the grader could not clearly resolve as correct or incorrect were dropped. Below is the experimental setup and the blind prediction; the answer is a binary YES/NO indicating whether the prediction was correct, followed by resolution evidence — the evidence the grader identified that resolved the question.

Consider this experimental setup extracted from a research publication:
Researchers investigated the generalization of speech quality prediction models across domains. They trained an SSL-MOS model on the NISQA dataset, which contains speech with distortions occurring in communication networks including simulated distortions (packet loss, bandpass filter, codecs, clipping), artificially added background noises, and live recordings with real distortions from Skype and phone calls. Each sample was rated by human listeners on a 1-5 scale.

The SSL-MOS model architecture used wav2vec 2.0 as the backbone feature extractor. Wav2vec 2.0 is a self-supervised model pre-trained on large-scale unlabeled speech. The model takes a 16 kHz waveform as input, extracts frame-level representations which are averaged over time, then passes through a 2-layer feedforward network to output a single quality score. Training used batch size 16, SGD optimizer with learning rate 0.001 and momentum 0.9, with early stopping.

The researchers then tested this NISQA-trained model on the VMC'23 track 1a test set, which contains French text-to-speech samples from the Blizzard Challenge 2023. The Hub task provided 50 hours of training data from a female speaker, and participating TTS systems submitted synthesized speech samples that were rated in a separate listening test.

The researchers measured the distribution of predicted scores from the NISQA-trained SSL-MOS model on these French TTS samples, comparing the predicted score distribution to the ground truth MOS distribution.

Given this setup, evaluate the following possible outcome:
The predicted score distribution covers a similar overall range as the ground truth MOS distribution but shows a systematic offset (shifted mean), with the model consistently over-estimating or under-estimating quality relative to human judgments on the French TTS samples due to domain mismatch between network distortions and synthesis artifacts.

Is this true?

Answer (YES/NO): NO